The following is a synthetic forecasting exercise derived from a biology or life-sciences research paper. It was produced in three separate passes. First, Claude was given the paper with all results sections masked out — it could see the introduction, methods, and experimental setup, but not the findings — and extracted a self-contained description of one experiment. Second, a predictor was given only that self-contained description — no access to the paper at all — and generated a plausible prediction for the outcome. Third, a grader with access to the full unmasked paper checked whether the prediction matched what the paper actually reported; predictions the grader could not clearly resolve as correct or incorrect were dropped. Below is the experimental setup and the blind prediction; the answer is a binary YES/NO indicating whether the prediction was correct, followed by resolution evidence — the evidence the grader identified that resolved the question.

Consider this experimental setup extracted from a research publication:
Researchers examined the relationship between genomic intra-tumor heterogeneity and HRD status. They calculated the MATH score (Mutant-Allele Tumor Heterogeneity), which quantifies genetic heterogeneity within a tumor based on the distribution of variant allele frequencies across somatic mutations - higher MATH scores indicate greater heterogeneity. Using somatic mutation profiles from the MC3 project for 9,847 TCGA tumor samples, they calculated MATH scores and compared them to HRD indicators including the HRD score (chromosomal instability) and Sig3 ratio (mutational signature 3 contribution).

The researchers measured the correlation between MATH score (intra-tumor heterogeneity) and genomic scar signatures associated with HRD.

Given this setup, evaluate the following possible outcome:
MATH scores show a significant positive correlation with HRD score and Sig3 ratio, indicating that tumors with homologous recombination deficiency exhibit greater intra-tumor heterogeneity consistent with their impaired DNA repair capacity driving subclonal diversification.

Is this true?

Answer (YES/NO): YES